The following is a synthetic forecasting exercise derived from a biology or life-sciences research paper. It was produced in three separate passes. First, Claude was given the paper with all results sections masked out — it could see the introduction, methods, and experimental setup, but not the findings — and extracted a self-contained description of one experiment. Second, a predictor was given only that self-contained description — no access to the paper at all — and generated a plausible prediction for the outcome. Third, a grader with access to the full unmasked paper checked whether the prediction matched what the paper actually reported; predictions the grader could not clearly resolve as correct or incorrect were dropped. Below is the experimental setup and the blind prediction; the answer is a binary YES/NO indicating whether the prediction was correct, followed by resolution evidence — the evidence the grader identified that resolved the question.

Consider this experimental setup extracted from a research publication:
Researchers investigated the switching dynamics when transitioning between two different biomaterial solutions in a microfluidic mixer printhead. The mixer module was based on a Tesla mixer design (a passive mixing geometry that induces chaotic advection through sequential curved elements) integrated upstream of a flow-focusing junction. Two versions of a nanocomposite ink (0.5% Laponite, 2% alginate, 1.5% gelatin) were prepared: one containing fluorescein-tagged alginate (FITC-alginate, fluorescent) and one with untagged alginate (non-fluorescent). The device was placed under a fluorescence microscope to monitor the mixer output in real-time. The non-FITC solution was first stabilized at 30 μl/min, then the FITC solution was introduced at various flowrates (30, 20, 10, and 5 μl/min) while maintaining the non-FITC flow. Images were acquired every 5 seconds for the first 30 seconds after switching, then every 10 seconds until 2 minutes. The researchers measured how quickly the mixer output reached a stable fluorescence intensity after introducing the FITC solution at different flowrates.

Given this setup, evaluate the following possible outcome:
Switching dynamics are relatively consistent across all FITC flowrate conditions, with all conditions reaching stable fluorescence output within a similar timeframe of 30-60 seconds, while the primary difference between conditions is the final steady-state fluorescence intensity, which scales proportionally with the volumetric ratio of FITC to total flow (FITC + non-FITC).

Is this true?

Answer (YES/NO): NO